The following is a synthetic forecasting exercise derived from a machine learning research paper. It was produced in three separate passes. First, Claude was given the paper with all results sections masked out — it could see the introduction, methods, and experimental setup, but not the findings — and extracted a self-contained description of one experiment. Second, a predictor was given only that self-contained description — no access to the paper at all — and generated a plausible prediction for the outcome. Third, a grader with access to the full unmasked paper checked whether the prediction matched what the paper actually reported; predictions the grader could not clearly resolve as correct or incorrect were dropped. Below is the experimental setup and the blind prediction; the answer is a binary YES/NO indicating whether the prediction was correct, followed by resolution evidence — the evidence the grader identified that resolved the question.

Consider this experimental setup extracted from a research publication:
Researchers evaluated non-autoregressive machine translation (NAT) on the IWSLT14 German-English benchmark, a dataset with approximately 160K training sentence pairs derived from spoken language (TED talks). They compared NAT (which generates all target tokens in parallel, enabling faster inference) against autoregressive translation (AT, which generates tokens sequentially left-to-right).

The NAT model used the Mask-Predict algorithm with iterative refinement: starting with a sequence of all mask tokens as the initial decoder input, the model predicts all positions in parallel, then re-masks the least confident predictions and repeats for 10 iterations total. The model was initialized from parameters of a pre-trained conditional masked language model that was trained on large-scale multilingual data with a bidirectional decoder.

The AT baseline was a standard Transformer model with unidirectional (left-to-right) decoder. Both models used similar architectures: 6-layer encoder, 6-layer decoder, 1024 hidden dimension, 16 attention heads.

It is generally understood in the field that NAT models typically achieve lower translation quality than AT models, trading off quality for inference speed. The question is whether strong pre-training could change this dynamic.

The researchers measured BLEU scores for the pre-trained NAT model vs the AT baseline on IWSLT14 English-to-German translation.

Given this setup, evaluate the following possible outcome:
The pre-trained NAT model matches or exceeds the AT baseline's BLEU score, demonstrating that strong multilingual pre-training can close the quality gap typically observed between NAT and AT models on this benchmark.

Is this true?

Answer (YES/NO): YES